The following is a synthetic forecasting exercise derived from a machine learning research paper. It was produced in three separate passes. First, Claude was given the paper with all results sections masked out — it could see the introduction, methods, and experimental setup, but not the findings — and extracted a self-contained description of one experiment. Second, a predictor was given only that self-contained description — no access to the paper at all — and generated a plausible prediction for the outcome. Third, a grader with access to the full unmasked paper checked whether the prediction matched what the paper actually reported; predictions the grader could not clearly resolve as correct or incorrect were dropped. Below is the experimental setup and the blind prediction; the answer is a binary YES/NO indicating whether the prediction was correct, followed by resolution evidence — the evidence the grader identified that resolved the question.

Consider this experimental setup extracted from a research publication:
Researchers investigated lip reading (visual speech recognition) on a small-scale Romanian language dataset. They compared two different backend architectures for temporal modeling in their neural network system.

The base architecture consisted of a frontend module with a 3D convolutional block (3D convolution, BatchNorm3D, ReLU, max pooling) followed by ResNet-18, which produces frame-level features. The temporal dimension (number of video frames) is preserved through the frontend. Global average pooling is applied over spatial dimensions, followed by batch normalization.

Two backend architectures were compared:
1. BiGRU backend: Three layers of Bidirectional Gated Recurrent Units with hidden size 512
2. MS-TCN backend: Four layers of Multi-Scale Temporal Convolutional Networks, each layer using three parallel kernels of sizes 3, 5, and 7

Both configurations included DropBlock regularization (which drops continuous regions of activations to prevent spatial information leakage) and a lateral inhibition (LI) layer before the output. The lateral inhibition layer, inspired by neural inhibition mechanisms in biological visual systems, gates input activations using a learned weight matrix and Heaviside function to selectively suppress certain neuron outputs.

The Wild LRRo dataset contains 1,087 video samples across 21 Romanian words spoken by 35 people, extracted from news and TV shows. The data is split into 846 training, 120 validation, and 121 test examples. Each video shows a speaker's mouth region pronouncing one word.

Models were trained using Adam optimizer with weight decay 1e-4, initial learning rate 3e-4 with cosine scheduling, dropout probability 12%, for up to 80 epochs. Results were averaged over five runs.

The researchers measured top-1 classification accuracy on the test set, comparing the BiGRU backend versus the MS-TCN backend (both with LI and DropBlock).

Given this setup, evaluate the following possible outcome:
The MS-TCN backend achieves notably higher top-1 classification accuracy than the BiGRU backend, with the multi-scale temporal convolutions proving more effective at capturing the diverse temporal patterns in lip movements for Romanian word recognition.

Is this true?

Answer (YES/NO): NO